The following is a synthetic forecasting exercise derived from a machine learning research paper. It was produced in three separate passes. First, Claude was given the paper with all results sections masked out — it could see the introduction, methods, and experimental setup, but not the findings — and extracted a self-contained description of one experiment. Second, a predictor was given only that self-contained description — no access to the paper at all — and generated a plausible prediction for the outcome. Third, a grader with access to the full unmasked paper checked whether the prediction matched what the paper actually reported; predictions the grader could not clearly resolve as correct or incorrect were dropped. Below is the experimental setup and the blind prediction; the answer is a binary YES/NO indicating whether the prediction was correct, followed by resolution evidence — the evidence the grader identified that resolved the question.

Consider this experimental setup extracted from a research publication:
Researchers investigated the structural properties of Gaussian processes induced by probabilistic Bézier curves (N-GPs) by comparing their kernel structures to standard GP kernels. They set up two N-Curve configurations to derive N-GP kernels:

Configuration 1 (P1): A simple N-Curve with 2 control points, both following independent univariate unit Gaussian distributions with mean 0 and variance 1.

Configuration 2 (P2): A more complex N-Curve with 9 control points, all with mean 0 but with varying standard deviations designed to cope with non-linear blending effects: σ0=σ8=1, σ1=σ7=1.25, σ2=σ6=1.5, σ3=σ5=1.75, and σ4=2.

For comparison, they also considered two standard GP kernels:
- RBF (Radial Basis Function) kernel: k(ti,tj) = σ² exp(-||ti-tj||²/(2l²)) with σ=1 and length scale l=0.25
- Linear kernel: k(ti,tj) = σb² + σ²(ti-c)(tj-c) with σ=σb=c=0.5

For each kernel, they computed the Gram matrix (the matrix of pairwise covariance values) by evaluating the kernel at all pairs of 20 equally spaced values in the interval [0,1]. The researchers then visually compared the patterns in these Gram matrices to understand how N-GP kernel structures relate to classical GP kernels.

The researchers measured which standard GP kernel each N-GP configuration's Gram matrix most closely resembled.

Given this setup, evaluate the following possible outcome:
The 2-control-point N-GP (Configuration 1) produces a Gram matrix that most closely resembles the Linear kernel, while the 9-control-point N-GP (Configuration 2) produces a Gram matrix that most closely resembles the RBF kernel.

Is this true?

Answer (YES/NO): YES